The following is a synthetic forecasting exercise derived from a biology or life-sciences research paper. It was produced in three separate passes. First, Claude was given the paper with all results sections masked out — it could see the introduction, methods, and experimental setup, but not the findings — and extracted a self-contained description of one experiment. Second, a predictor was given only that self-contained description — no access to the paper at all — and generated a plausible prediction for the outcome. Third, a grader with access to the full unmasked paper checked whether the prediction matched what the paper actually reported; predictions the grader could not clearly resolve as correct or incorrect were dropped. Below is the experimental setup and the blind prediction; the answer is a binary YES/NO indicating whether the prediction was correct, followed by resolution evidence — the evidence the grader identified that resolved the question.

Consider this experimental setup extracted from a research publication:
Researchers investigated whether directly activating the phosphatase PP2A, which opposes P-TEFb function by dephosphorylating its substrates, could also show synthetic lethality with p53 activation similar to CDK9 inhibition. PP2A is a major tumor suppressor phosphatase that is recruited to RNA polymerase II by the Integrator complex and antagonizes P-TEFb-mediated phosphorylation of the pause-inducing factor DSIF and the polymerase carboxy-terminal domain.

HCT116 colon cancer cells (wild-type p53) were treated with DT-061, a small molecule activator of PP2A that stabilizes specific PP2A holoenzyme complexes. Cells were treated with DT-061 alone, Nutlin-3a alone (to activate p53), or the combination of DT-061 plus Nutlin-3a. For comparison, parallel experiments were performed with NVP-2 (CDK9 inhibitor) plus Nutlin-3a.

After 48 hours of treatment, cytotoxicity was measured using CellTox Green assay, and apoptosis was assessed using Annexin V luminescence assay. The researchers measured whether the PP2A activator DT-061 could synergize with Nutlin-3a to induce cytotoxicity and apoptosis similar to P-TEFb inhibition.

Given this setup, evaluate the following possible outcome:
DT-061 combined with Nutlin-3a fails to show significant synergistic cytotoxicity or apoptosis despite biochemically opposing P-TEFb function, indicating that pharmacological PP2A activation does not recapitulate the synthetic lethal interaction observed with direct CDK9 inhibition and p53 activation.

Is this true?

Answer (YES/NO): NO